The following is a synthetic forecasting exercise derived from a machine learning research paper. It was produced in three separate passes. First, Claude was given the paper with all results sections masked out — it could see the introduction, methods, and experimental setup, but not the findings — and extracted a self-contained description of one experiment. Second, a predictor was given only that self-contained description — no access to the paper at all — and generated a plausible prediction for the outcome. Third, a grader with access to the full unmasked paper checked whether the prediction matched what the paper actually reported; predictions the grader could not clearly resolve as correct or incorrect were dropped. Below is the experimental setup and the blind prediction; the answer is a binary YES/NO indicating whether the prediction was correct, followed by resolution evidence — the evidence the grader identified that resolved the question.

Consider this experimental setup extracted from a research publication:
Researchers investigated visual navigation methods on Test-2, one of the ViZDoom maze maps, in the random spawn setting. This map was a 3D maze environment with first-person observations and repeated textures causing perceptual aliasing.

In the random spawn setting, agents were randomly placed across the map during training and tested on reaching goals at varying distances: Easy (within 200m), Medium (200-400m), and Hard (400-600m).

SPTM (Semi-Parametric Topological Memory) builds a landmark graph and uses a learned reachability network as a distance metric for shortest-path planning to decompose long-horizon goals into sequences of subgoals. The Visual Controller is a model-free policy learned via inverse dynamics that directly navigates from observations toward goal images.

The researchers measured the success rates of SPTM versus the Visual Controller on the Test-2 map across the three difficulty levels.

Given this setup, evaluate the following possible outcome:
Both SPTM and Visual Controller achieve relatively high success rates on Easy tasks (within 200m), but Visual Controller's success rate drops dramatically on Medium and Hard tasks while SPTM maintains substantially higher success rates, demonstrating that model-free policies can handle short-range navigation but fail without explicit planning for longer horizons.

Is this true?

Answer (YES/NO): NO